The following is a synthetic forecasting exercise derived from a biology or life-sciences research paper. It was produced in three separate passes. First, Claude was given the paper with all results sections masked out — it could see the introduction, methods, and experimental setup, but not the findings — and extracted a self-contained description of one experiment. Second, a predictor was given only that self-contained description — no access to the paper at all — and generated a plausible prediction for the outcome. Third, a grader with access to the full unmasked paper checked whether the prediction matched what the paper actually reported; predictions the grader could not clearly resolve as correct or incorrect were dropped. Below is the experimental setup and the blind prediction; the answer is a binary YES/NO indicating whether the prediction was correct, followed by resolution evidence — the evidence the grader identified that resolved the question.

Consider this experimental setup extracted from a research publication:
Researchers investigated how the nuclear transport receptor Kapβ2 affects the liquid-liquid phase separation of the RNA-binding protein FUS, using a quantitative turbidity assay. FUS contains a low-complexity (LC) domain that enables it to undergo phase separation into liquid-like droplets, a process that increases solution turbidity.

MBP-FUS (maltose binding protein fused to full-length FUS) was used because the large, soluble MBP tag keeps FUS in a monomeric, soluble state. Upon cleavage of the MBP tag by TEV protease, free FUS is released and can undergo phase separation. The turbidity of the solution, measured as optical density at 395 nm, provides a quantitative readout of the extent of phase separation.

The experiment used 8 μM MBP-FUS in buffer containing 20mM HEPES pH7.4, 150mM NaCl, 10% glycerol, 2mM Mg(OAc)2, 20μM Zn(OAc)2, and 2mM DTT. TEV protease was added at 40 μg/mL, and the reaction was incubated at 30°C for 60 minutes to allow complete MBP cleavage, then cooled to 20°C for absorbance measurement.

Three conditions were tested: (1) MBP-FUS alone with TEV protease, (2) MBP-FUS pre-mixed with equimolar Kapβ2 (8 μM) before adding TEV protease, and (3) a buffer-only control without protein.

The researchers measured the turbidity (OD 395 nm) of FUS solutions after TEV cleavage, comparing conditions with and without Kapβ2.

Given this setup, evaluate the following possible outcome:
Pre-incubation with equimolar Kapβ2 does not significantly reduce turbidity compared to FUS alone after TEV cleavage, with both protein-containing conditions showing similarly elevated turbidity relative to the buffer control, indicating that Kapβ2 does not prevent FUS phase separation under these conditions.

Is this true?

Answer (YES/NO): NO